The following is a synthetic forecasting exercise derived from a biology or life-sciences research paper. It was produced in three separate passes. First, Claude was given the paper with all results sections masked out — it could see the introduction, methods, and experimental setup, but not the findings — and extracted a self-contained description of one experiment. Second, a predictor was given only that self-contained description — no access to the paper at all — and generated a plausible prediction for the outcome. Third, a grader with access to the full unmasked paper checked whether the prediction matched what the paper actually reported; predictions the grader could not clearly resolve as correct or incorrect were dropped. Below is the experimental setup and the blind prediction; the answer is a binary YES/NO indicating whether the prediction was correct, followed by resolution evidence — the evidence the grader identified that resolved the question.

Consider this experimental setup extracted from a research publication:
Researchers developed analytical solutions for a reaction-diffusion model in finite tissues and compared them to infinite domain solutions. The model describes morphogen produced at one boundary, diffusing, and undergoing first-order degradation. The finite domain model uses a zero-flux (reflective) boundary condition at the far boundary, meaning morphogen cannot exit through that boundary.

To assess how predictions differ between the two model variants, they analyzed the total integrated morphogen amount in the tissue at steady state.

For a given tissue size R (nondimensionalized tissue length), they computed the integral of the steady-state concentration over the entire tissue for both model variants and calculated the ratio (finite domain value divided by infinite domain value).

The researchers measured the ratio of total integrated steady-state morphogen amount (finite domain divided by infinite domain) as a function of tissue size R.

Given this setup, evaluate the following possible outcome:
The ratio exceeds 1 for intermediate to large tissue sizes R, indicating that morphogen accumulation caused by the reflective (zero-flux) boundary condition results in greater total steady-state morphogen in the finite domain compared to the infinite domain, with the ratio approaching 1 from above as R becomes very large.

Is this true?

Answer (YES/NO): NO